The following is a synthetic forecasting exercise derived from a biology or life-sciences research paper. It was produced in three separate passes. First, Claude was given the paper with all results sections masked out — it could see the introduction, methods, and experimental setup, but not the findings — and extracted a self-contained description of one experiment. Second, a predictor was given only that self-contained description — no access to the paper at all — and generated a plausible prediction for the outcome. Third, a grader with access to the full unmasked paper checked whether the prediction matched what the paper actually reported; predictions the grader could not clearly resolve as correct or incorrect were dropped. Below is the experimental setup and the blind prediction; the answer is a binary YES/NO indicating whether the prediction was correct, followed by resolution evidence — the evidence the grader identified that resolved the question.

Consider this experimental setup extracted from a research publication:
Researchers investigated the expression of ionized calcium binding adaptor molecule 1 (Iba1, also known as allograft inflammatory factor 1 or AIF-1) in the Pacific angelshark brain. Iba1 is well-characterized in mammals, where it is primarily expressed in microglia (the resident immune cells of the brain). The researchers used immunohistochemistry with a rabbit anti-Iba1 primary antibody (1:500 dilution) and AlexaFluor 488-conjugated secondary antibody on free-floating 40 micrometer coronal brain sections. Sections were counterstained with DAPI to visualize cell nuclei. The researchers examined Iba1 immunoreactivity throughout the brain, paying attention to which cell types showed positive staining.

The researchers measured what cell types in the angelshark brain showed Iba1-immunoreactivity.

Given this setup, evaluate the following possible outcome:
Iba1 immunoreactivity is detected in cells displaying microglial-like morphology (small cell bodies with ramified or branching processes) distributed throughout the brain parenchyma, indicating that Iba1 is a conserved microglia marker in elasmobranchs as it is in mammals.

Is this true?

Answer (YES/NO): NO